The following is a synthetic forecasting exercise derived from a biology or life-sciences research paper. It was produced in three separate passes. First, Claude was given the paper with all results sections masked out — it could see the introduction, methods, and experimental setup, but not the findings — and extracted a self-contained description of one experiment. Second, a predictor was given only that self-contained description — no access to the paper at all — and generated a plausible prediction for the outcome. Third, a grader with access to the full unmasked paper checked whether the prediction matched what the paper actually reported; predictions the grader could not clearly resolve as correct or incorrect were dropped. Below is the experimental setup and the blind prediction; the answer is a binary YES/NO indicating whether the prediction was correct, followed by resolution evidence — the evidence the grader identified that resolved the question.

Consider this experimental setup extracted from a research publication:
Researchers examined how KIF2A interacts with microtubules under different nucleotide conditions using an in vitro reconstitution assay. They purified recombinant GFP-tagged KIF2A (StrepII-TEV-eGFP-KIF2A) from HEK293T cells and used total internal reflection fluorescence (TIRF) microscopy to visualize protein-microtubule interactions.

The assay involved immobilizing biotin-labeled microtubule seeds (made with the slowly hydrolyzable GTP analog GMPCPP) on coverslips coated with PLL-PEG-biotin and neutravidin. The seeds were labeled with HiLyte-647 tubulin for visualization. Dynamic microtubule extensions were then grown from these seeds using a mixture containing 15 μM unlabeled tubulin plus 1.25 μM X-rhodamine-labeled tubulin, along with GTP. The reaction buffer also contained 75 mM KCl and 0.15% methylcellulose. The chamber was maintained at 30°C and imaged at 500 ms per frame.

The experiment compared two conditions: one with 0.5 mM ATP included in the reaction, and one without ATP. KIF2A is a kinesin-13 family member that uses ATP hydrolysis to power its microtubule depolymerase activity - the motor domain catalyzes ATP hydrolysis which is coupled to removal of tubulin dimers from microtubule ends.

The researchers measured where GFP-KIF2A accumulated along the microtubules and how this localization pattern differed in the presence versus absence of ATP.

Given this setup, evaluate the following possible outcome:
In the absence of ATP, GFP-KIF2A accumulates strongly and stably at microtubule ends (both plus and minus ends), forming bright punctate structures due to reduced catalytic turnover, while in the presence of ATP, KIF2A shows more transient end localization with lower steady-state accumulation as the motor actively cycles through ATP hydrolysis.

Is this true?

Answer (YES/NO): NO